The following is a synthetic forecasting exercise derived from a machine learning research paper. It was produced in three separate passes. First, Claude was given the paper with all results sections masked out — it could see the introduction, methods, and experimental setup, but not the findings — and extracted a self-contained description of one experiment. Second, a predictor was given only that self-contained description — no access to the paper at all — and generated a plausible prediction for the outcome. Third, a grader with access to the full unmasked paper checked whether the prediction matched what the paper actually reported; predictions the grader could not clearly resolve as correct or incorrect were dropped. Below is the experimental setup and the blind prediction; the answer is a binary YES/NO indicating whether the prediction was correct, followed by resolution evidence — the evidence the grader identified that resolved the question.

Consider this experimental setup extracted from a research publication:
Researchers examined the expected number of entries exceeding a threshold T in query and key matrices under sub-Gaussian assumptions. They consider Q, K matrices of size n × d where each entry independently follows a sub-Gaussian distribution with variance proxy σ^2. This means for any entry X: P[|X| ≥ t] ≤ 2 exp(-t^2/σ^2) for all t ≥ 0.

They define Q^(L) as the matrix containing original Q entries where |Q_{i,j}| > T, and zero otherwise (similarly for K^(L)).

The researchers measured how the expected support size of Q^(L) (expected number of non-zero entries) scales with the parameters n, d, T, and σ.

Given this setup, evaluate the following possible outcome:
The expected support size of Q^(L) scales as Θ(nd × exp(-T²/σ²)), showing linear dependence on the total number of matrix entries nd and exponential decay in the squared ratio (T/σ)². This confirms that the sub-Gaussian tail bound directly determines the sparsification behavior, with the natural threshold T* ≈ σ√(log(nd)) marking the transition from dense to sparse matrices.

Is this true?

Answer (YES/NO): NO